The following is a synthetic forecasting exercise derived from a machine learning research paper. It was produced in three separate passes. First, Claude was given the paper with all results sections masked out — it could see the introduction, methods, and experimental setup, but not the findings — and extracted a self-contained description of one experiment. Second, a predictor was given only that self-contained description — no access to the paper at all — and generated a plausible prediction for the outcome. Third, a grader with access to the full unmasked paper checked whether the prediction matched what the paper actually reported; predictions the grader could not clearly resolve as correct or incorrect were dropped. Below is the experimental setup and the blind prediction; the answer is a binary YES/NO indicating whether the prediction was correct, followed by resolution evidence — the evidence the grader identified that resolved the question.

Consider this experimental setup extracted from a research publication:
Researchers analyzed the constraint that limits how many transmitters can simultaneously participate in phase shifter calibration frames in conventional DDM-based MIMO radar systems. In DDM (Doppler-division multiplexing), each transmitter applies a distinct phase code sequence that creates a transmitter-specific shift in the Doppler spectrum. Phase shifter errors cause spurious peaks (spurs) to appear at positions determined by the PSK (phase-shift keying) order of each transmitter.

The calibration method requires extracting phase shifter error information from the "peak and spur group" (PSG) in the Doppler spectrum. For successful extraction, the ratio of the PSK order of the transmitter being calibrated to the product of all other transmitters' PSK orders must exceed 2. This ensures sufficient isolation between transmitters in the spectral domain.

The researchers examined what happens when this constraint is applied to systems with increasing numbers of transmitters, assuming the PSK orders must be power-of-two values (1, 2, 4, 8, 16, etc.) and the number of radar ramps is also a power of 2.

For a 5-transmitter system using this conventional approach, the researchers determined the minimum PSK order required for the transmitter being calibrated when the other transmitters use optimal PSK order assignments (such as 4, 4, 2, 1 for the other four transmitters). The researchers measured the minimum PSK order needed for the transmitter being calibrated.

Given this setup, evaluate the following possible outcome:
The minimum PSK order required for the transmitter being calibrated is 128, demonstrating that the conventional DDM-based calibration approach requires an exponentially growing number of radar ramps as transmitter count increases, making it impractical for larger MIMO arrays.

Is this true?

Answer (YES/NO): NO